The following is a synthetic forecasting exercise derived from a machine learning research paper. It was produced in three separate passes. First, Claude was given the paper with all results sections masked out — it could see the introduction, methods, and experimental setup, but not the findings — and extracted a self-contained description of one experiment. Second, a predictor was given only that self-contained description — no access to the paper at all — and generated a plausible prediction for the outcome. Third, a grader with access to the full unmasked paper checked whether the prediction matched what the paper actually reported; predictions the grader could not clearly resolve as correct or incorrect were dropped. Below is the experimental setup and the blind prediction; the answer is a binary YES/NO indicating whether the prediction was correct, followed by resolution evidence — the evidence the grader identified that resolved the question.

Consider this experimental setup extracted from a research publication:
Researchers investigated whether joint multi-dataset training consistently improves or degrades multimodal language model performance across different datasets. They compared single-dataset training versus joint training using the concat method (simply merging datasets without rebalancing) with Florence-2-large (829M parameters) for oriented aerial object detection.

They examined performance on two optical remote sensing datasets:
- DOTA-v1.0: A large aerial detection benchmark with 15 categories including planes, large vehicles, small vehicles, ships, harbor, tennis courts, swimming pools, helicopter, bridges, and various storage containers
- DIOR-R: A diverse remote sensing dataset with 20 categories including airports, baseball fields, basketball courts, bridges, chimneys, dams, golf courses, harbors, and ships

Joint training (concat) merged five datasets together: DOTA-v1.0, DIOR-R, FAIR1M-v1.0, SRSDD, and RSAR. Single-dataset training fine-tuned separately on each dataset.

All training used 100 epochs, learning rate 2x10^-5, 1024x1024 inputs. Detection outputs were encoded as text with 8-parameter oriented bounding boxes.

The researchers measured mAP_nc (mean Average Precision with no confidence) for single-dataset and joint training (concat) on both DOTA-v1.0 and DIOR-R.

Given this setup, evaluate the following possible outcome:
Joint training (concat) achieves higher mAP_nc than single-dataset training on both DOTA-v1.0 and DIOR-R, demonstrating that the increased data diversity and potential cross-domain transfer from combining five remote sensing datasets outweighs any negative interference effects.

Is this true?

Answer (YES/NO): NO